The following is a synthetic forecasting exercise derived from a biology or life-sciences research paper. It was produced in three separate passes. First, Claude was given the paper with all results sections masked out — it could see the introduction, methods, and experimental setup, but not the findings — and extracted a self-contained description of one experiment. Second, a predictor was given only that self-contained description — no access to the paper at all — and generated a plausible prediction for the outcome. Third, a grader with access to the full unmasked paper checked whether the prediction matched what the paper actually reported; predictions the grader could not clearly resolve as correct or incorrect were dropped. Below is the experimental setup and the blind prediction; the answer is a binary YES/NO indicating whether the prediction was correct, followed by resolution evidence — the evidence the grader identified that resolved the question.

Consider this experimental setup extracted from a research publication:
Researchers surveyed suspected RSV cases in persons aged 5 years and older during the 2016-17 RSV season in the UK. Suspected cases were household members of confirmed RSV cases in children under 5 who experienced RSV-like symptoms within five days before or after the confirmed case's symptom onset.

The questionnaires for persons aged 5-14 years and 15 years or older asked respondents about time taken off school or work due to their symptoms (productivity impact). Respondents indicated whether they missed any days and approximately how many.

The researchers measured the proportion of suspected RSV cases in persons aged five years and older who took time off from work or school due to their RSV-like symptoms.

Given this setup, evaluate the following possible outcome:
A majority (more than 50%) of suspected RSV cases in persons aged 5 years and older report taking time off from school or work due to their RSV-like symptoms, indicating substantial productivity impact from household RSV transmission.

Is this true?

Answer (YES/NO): NO